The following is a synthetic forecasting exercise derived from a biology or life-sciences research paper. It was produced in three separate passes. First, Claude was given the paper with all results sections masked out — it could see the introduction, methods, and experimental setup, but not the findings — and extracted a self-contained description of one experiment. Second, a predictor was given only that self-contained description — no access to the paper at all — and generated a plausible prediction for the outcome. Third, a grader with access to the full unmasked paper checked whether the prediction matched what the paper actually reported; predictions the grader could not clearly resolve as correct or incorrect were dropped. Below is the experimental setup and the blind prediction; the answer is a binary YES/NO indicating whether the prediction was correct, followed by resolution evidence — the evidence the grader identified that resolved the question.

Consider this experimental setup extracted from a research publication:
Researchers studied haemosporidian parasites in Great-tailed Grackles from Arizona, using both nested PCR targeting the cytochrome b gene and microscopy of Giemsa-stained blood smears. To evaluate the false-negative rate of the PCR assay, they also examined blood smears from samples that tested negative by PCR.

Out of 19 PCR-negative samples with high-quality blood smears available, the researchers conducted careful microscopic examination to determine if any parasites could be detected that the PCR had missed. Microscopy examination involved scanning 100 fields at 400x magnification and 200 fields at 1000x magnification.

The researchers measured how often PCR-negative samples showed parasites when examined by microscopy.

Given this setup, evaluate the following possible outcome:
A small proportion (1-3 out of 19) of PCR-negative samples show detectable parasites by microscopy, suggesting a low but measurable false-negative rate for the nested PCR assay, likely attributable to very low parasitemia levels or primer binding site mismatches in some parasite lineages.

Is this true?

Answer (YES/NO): YES